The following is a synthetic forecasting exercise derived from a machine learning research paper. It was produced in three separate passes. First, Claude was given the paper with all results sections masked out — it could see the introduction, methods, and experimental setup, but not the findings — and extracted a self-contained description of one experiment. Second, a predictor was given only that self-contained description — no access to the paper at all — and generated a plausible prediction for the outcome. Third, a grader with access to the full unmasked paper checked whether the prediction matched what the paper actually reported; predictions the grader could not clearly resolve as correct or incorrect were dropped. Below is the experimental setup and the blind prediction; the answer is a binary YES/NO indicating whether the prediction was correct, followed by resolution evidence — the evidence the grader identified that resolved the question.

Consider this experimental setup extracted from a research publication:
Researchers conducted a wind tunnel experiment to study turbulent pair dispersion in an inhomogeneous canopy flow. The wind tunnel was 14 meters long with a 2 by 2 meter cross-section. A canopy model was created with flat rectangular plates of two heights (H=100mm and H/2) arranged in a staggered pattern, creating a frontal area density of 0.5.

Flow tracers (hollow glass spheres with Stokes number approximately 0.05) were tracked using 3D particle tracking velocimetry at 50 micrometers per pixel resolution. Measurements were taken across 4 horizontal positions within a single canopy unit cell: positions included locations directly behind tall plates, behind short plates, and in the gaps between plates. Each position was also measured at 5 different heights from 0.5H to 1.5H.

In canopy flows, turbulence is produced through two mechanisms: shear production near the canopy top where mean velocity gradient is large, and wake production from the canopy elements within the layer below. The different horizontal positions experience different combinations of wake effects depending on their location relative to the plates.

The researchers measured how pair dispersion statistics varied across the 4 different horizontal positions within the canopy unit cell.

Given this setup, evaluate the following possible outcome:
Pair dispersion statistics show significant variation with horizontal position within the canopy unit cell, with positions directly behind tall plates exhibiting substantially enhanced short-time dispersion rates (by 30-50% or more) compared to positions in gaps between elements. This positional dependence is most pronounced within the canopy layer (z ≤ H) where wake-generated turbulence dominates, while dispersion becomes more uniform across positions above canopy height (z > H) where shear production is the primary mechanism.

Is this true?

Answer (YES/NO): NO